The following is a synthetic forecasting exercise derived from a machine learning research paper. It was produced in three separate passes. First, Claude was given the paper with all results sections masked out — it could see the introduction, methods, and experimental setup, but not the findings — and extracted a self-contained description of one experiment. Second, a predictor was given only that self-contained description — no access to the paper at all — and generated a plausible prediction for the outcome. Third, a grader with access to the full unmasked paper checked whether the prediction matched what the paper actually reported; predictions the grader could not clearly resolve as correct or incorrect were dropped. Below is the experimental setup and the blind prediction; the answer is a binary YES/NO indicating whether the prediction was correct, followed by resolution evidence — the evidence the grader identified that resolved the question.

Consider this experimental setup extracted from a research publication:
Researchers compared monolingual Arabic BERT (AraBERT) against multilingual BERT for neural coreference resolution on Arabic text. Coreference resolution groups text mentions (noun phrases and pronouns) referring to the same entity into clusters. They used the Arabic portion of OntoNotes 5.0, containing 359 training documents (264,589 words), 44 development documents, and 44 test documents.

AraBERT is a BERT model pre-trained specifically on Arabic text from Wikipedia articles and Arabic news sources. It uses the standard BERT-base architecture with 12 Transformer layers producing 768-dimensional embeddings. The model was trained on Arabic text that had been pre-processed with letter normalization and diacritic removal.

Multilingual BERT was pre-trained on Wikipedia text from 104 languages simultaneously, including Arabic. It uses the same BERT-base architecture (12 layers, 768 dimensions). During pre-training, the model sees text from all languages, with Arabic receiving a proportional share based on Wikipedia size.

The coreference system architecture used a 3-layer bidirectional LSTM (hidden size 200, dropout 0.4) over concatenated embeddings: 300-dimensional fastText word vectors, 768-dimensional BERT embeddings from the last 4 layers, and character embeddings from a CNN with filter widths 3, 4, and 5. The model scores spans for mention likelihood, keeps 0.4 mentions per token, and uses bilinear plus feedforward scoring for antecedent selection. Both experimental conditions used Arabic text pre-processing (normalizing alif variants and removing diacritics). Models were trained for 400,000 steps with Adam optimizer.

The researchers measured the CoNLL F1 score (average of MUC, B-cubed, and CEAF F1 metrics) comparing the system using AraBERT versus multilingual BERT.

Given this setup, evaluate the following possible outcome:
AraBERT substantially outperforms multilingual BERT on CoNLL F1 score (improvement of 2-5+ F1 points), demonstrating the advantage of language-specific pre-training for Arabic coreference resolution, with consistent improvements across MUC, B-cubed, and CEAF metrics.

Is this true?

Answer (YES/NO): YES